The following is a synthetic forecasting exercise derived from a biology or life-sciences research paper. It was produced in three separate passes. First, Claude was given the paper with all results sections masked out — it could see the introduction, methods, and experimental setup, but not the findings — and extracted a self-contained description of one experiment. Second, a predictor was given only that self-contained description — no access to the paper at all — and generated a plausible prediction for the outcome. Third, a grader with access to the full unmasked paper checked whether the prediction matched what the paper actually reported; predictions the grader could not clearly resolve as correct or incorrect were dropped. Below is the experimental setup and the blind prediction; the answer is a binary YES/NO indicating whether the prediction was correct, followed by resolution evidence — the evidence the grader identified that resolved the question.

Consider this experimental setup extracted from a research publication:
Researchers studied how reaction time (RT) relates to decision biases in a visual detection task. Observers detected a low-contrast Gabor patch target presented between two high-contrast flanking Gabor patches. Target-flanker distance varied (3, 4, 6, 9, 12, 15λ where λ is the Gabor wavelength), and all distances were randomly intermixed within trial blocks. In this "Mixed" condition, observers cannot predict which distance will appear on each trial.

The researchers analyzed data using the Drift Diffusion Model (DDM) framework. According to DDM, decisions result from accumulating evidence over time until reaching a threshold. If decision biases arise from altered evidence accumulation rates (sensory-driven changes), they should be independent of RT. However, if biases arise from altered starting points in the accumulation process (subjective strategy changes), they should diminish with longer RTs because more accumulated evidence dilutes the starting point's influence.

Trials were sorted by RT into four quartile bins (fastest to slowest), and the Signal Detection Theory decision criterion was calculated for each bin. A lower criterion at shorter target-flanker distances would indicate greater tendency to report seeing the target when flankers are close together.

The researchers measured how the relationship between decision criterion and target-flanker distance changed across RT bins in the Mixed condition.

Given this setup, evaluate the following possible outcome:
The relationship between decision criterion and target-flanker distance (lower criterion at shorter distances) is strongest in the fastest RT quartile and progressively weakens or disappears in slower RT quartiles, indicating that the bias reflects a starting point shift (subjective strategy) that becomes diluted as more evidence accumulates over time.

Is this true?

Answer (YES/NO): YES